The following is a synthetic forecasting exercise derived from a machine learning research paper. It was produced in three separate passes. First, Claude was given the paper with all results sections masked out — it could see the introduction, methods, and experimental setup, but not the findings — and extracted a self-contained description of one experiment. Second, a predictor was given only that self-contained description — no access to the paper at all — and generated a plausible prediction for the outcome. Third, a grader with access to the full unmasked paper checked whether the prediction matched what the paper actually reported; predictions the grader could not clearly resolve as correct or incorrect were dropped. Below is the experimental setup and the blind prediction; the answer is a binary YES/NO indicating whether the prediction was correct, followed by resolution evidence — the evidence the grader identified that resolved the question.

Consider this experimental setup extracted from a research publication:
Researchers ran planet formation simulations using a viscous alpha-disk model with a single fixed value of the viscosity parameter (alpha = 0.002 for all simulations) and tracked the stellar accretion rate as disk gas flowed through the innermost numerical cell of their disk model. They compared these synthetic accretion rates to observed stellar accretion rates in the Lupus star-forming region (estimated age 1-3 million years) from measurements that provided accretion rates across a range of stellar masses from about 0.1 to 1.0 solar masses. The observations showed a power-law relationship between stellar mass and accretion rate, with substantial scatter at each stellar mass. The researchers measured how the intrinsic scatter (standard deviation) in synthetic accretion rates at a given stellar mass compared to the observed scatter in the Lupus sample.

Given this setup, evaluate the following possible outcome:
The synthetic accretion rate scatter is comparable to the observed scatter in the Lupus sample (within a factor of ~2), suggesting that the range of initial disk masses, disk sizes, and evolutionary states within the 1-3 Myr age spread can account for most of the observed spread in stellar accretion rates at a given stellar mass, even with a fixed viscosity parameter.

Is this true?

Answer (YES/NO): NO